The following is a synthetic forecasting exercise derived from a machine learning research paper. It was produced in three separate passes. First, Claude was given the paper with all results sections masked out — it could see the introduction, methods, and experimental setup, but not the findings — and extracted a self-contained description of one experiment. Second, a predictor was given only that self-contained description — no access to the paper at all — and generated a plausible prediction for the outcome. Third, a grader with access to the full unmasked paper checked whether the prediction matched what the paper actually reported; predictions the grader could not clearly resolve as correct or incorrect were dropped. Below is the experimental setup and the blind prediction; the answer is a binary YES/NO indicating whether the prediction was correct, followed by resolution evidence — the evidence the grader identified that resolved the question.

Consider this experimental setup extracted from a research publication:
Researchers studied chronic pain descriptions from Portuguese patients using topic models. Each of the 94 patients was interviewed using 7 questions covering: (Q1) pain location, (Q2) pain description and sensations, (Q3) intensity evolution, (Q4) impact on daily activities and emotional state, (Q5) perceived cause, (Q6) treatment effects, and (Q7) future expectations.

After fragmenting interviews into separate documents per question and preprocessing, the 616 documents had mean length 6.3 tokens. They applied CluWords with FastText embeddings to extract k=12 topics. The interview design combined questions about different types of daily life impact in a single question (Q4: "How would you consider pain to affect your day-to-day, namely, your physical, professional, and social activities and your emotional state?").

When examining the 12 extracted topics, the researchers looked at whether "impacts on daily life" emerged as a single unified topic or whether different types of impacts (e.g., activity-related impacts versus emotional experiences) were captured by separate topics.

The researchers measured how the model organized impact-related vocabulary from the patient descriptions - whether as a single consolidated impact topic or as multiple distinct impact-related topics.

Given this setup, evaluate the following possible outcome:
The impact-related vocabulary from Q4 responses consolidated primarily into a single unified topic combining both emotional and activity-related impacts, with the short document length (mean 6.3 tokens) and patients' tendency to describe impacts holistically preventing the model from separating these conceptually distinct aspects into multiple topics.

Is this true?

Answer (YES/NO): NO